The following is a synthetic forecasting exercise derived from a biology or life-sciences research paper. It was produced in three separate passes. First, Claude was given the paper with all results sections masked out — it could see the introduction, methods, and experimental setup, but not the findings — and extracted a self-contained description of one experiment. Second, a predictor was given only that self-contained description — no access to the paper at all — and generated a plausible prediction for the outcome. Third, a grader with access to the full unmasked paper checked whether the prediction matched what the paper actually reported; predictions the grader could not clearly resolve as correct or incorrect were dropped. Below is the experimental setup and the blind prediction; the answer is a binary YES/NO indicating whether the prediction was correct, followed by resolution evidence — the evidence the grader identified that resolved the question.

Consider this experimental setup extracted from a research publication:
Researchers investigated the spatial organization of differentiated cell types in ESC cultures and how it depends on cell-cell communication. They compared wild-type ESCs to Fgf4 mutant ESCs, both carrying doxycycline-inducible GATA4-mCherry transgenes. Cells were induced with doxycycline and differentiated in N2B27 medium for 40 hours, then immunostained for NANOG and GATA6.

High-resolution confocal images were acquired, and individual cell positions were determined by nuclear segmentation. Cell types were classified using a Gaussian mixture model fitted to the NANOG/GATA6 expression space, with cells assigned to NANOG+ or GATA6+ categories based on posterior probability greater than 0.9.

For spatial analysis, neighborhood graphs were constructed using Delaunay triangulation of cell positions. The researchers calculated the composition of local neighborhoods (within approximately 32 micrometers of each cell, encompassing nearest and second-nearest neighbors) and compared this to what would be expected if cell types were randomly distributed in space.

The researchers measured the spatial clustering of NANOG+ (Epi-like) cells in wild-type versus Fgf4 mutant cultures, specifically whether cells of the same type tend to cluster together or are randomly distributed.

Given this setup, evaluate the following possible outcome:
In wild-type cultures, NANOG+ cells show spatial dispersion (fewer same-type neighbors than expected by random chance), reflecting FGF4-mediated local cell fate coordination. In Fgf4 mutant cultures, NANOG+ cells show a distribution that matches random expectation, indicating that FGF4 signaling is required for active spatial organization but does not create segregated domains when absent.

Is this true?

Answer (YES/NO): NO